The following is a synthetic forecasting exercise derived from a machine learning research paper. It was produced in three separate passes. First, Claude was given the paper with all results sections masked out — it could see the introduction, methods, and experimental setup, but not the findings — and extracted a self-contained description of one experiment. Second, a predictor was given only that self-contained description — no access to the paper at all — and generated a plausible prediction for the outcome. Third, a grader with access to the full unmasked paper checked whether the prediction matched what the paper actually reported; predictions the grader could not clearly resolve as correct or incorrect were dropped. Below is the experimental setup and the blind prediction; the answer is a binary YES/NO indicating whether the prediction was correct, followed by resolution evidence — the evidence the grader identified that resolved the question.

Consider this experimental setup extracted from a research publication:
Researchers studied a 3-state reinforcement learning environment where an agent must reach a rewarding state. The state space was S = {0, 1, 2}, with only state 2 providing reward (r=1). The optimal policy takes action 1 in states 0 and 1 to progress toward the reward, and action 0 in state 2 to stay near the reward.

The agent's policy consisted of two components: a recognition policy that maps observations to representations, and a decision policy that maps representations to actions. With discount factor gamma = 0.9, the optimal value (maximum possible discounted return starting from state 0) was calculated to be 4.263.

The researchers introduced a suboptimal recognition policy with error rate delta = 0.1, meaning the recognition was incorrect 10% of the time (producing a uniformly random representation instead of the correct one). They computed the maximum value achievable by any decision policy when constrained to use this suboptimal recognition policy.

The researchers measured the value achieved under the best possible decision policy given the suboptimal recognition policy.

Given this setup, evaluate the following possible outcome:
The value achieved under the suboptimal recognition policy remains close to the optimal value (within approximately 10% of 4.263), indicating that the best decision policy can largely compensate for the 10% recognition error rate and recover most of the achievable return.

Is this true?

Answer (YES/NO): YES